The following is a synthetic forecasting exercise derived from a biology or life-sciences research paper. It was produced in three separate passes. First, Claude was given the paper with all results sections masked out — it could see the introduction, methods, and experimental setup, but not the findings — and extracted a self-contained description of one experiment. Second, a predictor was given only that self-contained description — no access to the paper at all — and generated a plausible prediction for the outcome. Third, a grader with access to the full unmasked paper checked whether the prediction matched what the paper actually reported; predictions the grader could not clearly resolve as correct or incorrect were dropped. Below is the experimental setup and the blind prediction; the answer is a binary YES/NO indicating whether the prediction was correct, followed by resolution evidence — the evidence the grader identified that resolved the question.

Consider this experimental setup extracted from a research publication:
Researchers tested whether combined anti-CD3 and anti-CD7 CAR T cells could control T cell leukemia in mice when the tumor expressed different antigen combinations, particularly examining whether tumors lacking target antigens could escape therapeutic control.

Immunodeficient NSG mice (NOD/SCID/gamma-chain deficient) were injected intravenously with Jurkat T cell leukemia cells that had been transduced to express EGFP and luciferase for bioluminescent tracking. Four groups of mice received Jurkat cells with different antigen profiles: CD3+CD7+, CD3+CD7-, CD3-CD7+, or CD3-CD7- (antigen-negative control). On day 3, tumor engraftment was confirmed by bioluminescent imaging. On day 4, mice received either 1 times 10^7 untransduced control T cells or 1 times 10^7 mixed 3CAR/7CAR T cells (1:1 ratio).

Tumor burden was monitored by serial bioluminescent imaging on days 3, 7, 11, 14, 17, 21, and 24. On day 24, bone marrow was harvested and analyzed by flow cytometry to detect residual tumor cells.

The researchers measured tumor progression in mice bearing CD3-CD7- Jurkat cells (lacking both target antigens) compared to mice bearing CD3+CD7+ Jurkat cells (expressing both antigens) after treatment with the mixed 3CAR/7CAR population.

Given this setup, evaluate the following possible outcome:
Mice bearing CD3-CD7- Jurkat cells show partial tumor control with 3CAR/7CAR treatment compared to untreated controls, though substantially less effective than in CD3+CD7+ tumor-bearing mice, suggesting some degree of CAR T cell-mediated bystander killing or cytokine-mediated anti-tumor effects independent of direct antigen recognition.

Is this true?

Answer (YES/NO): NO